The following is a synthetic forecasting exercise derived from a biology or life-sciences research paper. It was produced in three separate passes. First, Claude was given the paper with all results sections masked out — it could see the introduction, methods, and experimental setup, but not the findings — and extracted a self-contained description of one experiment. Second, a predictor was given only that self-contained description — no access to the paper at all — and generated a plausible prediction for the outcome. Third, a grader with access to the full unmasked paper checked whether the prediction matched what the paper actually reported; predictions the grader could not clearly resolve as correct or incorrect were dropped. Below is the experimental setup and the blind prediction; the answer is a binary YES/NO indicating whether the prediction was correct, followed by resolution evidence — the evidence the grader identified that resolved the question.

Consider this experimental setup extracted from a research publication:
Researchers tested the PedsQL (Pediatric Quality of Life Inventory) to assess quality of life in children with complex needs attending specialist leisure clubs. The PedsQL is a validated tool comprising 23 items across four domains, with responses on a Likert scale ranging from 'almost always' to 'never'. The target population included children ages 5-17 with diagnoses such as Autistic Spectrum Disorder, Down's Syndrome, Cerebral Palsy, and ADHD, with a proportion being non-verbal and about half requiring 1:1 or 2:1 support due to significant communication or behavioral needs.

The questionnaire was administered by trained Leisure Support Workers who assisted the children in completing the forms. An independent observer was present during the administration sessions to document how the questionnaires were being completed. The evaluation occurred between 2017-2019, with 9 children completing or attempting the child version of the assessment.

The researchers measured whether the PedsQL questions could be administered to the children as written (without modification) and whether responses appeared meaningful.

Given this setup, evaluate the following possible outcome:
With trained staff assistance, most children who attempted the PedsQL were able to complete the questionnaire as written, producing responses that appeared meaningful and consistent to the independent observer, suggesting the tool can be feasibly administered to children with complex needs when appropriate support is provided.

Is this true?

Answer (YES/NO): NO